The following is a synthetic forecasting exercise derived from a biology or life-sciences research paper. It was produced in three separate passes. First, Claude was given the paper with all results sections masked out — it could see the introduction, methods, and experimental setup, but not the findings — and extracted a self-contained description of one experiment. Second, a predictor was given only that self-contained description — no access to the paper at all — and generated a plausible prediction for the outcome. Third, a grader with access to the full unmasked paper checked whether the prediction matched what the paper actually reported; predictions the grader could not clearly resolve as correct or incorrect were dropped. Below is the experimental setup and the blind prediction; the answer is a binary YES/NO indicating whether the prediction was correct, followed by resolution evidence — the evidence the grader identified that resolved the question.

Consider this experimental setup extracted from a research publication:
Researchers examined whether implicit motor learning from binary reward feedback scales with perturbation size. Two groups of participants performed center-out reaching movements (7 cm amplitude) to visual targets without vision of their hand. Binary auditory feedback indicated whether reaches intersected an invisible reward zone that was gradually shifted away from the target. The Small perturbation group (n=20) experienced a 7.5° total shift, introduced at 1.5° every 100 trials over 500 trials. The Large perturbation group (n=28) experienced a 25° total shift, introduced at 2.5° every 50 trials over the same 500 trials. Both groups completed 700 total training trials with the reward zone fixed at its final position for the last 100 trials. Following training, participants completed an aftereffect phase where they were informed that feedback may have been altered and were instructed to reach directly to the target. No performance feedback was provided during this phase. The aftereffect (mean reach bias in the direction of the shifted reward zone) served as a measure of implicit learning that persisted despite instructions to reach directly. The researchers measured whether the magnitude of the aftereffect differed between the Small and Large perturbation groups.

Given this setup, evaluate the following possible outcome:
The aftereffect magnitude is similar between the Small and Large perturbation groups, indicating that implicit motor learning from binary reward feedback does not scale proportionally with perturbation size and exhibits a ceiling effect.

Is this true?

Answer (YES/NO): YES